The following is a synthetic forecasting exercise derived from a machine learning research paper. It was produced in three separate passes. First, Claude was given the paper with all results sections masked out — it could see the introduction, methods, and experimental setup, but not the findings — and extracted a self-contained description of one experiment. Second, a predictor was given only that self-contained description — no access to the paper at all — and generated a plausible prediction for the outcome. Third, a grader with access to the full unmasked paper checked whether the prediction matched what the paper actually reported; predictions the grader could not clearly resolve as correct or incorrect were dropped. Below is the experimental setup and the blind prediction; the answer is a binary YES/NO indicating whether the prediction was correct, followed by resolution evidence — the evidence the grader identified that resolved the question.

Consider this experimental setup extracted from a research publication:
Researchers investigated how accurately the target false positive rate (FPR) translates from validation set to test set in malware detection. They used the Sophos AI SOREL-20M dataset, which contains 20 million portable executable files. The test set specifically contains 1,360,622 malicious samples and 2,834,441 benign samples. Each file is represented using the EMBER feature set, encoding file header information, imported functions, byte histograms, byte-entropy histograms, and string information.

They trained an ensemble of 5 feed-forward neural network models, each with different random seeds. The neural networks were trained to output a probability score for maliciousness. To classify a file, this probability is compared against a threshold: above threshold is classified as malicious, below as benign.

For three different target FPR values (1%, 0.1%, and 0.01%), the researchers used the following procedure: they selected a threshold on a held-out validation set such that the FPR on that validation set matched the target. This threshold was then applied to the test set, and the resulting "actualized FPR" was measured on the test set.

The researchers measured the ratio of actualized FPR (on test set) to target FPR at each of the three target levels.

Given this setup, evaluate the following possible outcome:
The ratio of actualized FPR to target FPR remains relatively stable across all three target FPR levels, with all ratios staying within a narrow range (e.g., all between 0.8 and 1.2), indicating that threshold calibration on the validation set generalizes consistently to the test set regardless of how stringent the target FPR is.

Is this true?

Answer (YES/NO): YES